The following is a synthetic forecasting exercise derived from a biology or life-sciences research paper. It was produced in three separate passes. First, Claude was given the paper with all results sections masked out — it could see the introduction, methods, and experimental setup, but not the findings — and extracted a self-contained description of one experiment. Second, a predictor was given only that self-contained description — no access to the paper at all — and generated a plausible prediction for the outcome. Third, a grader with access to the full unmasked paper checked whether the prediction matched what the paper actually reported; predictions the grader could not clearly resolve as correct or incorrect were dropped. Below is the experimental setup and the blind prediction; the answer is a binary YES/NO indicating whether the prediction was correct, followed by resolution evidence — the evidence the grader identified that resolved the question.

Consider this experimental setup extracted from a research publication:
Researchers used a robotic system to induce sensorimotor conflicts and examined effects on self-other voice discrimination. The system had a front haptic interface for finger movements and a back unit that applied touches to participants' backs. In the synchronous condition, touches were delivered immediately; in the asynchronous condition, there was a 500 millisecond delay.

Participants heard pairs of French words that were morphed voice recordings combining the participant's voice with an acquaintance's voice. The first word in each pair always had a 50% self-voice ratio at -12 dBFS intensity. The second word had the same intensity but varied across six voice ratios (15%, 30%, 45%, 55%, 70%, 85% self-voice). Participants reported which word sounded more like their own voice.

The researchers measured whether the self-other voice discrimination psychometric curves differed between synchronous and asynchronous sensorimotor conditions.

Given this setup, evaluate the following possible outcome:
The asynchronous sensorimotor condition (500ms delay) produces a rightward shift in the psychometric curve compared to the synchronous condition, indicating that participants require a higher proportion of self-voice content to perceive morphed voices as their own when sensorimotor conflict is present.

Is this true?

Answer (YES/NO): NO